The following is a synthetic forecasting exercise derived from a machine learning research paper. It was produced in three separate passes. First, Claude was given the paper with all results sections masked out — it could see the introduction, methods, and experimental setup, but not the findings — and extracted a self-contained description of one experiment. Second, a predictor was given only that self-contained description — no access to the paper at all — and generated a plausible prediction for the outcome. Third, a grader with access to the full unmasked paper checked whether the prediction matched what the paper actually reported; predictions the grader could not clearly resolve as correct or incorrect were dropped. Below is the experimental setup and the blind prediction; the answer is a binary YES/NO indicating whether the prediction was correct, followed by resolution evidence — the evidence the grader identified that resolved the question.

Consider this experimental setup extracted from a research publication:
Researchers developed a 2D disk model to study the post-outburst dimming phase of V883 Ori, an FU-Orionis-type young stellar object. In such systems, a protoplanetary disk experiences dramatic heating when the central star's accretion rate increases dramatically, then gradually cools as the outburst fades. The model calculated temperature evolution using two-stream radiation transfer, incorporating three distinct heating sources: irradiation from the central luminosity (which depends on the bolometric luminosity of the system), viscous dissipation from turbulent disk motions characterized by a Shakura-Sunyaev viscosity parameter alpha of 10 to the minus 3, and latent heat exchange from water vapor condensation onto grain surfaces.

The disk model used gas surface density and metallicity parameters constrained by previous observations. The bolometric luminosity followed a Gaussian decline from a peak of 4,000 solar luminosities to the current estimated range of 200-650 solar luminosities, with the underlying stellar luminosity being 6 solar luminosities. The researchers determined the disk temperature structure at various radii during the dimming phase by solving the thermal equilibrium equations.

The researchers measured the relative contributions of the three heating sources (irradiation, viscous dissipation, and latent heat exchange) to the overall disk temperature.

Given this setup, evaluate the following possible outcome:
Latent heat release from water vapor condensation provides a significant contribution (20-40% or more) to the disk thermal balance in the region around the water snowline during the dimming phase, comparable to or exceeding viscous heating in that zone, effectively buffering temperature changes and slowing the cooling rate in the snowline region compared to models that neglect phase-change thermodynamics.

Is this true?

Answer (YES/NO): NO